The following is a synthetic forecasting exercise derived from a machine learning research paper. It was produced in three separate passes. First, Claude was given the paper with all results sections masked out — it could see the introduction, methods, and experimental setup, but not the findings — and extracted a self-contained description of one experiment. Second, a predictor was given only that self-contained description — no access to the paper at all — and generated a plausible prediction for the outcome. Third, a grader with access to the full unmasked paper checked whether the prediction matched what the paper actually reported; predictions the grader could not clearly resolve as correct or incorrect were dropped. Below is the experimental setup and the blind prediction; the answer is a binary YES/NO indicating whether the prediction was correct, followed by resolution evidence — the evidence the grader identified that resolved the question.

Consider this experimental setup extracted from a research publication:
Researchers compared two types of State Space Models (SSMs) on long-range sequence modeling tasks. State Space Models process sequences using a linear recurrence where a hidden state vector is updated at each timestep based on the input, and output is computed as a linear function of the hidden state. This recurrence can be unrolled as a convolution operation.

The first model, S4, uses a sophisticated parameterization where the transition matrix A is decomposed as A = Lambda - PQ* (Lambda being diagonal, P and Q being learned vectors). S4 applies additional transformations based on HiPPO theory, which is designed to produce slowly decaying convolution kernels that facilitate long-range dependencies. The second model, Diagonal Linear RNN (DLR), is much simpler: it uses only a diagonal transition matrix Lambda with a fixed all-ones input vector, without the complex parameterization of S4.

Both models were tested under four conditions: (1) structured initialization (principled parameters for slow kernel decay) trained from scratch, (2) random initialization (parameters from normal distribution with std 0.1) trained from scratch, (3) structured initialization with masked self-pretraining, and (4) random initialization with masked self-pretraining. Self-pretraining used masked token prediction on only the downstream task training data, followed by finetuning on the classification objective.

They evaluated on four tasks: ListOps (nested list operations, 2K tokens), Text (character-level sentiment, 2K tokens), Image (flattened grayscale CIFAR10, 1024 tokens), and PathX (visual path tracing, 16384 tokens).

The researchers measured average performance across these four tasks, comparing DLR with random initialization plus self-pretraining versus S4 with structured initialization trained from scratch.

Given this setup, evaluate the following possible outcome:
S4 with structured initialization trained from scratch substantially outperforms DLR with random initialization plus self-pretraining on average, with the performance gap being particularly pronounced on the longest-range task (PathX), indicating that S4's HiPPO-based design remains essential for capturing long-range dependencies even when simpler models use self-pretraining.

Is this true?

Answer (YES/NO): NO